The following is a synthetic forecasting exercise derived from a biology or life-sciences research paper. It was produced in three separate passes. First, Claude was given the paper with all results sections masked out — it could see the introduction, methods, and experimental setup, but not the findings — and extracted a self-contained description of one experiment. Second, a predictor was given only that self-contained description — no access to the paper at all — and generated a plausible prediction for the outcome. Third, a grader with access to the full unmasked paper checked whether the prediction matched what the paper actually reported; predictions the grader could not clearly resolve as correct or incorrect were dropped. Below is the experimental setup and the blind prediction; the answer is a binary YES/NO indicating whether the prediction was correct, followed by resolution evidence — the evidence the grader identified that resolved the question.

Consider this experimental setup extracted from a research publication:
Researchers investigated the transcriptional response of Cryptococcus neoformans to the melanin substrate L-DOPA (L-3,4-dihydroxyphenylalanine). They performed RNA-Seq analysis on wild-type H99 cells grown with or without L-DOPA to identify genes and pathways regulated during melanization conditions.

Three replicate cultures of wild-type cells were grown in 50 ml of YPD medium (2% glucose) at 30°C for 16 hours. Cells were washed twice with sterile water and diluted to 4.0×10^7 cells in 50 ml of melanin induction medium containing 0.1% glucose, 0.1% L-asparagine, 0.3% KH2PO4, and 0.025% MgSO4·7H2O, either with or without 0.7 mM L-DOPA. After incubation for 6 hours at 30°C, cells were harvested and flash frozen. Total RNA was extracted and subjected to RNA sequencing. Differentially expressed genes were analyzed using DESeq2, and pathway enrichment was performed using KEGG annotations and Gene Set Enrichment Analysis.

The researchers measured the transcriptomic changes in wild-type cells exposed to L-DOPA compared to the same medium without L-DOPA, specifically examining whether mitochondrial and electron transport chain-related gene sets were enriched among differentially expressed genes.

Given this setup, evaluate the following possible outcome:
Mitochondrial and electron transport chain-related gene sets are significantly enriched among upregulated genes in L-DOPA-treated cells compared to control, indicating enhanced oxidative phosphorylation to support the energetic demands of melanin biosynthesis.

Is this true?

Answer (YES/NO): NO